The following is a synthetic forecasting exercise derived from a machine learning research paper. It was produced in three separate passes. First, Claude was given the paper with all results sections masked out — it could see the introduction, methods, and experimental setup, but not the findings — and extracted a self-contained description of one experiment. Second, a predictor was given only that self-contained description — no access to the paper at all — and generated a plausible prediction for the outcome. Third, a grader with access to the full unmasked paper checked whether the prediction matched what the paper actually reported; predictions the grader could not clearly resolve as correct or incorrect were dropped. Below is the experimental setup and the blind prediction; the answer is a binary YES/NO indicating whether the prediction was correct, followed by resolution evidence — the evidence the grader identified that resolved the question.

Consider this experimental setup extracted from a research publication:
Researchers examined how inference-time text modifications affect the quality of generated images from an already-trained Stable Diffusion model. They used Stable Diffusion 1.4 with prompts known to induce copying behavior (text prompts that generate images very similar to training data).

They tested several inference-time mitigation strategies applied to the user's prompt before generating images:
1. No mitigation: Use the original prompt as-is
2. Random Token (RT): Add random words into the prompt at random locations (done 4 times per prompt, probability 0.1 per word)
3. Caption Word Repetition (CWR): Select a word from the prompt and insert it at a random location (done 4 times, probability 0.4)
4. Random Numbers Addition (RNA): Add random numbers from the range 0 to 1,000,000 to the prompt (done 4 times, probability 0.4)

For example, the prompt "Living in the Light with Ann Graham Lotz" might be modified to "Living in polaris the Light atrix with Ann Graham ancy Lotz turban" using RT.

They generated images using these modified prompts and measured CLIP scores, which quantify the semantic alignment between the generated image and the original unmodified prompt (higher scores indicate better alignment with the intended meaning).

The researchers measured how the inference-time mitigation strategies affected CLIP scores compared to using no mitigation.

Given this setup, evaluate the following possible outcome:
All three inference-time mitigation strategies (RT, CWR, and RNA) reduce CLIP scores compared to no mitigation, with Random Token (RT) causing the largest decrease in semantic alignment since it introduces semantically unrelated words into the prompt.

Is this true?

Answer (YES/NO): YES